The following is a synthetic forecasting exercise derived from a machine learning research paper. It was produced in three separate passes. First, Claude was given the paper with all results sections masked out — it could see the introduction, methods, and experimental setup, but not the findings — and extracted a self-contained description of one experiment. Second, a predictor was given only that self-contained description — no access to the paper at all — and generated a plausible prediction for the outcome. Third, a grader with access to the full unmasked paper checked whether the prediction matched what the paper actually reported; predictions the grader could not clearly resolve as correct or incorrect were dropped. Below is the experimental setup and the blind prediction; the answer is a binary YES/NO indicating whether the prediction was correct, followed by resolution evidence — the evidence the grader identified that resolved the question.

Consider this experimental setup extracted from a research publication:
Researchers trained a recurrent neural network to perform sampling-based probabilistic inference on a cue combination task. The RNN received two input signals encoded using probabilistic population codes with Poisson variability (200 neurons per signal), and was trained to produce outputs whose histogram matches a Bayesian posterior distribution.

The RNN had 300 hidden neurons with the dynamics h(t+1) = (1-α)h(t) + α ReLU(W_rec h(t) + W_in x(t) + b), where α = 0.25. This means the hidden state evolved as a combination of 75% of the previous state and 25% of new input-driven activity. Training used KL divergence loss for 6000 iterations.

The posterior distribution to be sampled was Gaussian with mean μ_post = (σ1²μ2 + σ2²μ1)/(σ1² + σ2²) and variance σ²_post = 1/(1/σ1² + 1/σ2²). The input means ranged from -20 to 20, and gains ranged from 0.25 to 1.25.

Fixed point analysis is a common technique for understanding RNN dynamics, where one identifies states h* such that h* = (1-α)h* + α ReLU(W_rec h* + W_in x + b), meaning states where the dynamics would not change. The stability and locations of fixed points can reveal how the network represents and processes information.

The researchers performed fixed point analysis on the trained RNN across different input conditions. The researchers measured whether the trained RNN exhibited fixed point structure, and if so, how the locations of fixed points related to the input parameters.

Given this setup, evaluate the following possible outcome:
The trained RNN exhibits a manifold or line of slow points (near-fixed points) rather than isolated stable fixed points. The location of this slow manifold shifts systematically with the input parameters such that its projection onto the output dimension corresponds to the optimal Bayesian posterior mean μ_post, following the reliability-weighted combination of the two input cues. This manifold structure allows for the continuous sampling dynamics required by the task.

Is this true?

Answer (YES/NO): NO